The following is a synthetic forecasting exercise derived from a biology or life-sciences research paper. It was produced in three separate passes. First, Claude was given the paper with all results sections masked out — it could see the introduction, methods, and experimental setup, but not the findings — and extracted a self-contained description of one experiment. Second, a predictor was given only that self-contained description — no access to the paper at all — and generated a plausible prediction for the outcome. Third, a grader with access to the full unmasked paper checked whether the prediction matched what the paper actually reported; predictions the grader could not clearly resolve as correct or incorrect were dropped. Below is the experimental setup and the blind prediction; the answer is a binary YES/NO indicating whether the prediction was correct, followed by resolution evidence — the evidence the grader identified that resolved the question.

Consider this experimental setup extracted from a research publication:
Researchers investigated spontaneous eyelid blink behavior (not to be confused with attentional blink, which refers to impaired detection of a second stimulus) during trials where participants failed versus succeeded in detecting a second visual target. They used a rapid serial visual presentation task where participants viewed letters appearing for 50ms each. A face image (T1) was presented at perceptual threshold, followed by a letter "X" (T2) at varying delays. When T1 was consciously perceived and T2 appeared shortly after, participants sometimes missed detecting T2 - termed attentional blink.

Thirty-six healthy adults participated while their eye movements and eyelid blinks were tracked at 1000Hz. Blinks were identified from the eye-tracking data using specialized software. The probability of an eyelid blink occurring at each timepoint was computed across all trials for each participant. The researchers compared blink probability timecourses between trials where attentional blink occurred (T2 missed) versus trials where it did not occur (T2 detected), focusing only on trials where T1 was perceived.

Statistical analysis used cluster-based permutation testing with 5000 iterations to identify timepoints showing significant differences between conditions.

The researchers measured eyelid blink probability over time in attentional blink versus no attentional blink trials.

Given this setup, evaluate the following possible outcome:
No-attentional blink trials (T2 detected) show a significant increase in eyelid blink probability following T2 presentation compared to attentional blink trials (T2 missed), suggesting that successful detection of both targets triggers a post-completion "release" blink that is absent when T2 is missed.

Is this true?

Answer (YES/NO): YES